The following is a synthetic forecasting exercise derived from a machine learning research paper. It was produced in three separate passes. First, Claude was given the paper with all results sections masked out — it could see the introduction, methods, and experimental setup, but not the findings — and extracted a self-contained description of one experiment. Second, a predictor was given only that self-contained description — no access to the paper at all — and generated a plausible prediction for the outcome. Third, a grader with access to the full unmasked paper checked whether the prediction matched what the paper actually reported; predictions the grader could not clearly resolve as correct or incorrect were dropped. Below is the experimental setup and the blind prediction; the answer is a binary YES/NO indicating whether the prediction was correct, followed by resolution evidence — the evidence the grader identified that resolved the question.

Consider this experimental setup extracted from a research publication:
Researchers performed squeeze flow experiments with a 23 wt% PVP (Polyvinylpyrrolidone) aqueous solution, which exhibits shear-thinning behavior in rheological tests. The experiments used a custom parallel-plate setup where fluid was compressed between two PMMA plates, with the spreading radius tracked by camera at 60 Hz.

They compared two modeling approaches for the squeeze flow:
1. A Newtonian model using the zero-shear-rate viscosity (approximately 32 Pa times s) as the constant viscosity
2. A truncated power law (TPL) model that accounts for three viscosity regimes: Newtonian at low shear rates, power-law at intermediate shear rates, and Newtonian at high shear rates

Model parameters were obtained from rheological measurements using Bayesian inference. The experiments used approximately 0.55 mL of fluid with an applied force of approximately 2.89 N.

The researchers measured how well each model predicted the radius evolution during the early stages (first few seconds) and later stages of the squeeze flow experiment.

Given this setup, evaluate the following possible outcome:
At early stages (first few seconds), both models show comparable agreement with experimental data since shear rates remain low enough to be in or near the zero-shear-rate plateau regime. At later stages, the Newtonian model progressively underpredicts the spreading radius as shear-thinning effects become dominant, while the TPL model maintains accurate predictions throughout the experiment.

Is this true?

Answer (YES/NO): NO